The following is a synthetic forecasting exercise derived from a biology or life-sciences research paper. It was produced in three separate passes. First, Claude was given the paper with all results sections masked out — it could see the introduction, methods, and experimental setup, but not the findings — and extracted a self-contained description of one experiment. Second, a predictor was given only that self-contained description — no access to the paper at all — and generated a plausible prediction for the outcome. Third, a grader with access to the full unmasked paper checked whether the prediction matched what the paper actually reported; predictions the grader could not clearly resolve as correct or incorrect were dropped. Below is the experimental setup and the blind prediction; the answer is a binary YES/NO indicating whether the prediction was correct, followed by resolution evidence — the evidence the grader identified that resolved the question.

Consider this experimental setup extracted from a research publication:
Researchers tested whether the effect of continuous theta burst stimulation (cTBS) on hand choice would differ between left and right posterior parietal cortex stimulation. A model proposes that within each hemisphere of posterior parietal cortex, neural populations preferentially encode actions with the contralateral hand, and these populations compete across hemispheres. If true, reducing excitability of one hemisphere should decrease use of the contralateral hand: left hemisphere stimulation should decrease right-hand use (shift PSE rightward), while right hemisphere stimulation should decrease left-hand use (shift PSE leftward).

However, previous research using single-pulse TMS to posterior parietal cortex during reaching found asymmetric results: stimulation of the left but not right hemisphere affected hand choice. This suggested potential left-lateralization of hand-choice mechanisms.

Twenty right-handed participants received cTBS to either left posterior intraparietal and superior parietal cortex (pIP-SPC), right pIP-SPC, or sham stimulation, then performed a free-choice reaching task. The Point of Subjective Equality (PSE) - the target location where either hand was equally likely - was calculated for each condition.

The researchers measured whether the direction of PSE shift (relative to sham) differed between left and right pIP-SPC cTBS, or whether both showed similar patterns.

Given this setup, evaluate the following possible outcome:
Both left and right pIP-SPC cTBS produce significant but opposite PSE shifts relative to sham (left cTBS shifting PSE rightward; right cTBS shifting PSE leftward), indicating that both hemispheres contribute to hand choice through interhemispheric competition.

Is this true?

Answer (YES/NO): NO